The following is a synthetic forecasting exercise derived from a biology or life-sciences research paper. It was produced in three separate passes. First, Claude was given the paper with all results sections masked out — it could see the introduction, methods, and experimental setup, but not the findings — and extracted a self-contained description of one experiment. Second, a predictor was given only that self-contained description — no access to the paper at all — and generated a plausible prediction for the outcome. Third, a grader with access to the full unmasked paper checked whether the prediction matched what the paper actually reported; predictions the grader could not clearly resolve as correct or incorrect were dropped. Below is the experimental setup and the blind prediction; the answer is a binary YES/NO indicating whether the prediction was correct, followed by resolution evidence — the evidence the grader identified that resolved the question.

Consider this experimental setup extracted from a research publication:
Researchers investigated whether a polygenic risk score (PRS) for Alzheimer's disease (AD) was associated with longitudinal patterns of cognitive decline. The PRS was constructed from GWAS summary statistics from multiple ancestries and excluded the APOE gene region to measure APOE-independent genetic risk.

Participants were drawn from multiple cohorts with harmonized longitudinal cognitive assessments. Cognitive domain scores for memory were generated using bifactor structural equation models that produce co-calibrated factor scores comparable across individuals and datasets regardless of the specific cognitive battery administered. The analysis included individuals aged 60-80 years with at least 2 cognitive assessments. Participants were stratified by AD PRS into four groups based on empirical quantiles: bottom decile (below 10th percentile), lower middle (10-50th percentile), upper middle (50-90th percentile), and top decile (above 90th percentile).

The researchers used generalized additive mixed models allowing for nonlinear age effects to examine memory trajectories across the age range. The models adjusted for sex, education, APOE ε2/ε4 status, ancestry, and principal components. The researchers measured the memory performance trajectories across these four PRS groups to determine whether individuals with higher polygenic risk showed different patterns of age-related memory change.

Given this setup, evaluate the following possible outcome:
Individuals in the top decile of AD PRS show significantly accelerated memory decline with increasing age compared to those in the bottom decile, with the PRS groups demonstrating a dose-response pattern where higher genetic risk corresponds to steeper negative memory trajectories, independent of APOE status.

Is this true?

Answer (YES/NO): NO